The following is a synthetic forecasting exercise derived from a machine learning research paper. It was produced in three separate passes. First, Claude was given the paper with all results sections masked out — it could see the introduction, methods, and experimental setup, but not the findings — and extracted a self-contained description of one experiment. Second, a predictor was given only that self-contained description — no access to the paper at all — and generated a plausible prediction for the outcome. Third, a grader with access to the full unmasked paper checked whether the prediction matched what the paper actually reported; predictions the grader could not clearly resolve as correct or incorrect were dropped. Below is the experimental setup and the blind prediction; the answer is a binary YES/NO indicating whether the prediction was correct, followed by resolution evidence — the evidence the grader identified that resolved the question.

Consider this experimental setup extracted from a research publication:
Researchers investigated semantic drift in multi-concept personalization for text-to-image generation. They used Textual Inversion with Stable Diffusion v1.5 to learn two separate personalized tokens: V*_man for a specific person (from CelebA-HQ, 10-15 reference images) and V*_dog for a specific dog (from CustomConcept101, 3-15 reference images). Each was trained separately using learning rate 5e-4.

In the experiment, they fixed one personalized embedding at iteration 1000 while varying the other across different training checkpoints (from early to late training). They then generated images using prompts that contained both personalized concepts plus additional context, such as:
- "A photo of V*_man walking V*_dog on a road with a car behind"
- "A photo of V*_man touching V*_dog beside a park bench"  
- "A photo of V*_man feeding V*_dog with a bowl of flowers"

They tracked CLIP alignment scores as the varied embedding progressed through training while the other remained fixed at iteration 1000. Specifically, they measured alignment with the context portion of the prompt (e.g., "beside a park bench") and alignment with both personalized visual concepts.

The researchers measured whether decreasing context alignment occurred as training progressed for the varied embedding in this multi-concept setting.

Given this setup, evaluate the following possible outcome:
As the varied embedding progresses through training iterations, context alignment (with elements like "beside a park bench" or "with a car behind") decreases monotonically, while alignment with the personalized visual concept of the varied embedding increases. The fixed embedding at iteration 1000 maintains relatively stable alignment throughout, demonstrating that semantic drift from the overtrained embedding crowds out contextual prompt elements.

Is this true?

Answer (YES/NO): NO